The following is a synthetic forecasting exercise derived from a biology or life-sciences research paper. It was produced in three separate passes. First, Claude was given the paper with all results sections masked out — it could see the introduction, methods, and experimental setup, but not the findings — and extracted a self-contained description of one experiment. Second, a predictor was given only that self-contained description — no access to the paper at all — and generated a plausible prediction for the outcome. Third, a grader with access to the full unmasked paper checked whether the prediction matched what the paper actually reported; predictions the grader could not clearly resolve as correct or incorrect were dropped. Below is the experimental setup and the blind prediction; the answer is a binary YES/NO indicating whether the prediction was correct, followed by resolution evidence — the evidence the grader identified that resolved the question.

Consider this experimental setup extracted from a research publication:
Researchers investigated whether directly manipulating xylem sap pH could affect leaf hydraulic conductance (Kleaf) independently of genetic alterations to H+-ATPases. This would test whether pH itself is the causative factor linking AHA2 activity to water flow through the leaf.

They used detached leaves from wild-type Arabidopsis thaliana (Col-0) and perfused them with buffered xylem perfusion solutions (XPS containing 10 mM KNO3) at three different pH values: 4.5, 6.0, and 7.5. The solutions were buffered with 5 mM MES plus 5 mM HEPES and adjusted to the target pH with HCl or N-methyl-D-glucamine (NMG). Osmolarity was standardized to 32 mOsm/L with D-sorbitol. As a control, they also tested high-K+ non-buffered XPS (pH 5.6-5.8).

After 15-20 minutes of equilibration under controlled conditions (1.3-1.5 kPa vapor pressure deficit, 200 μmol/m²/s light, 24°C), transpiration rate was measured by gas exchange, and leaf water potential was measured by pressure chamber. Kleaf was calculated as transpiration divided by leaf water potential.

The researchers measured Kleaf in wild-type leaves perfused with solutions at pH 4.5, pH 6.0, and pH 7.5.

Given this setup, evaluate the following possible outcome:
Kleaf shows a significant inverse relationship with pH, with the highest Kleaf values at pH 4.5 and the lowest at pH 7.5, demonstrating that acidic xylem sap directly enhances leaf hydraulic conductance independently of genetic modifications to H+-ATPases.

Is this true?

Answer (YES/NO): NO